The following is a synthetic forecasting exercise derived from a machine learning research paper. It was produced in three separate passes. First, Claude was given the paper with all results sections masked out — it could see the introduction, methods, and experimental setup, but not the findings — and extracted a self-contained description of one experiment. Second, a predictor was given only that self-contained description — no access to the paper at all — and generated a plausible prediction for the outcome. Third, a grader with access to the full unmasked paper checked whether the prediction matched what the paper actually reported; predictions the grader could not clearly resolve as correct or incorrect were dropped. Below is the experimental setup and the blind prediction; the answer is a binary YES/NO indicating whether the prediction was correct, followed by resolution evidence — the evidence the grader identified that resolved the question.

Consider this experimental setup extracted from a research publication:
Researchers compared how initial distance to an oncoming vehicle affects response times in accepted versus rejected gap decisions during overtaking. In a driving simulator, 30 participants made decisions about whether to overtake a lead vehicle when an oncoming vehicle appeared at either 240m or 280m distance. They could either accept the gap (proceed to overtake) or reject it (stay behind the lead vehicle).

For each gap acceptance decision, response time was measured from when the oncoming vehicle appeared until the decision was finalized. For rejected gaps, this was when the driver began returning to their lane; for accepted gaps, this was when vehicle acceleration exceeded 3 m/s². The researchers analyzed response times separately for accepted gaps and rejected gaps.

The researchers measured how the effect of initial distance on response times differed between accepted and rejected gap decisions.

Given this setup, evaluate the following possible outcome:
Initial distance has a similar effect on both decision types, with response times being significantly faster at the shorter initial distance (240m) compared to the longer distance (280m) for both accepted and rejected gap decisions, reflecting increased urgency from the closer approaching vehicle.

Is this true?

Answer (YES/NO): NO